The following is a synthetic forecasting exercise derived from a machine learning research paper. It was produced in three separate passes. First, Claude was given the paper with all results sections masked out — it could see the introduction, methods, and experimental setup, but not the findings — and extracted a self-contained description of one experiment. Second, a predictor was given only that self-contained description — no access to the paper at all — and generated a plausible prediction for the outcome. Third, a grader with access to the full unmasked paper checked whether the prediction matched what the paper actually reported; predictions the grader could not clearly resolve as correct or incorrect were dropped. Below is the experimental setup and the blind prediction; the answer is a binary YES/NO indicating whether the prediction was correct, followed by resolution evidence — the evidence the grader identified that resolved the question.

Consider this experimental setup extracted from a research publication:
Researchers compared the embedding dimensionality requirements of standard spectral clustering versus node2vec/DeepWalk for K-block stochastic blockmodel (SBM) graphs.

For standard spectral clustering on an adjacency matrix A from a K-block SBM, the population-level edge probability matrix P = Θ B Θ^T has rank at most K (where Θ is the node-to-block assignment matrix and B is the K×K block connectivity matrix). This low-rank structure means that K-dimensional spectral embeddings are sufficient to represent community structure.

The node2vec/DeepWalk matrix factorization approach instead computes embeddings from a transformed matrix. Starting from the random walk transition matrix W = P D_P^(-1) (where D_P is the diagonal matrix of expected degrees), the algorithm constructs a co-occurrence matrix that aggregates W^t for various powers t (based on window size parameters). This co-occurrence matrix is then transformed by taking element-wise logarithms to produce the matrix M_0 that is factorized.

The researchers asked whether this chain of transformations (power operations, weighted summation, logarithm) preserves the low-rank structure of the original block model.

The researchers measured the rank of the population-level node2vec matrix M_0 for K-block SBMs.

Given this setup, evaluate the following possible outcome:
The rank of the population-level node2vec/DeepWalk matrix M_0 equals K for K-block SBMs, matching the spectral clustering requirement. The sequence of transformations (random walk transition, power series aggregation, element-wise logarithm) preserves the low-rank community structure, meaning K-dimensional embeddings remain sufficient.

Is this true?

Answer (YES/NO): NO